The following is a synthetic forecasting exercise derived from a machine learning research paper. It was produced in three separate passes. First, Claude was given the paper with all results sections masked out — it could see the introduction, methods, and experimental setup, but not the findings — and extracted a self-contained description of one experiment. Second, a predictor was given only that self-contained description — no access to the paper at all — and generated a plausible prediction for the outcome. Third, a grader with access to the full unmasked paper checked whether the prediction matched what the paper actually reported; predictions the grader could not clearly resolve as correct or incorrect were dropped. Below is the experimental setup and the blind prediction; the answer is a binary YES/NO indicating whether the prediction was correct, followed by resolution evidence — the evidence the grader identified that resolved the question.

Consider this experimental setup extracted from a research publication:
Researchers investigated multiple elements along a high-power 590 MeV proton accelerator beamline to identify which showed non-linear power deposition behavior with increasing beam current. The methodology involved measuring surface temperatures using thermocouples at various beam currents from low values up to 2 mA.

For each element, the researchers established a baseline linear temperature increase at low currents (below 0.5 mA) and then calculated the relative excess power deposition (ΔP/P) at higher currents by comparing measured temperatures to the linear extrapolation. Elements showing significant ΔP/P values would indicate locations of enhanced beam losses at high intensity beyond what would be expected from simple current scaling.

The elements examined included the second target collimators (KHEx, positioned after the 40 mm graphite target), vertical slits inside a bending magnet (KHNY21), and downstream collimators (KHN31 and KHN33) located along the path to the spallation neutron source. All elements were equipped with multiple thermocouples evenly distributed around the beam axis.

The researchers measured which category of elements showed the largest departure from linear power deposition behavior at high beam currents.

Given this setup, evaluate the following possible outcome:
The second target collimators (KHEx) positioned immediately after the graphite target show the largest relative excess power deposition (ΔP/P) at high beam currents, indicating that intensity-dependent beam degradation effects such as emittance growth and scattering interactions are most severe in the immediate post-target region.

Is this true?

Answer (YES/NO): NO